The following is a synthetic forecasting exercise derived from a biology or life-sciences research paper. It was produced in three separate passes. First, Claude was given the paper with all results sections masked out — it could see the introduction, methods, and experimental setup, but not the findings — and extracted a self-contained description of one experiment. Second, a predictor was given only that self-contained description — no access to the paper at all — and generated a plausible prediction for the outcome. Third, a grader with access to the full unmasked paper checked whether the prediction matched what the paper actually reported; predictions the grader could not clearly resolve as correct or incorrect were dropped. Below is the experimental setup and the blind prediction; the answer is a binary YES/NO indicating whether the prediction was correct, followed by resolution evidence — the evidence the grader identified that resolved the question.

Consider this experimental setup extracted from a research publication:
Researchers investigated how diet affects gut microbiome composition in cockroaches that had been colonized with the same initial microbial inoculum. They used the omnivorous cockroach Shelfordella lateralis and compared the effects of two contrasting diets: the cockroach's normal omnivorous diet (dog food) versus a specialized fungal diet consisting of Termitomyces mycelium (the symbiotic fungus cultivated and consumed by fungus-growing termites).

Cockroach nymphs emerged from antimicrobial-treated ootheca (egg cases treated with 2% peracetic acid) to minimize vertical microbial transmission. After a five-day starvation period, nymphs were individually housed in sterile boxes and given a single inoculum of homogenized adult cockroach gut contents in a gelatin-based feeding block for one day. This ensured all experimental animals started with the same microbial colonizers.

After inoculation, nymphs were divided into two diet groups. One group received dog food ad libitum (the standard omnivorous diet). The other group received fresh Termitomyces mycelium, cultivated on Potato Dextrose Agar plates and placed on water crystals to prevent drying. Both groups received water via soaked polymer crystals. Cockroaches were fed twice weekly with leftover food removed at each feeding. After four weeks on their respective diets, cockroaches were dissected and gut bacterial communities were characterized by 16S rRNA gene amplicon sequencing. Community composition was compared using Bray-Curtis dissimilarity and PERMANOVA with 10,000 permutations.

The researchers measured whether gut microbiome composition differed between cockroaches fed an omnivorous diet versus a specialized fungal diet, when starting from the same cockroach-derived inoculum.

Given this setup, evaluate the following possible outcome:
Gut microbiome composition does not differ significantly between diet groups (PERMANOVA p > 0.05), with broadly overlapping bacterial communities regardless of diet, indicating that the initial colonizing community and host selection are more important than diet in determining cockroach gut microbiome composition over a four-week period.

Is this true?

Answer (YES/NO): NO